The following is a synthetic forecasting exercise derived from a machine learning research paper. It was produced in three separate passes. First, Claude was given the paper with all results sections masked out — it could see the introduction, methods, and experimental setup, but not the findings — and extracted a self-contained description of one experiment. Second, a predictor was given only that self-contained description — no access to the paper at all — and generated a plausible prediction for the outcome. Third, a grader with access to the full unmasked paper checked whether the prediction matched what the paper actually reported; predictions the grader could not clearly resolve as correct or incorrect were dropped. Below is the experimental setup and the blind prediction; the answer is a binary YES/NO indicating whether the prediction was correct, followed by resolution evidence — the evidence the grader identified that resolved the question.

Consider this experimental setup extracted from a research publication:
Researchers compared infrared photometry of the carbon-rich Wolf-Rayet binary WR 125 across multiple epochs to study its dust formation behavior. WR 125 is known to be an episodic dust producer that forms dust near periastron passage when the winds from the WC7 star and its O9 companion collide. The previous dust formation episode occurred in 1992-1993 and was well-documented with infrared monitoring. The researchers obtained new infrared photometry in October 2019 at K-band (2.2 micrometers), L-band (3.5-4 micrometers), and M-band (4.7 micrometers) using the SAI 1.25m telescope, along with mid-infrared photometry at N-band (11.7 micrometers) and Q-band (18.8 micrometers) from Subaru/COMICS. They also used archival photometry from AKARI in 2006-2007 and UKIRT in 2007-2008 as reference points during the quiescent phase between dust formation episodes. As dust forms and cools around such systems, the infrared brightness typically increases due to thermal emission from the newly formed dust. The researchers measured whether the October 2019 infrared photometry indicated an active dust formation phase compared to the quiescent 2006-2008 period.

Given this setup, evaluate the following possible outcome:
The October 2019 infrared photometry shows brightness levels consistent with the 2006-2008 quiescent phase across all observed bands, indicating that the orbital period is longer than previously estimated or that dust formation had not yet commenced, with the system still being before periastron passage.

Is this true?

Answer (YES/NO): NO